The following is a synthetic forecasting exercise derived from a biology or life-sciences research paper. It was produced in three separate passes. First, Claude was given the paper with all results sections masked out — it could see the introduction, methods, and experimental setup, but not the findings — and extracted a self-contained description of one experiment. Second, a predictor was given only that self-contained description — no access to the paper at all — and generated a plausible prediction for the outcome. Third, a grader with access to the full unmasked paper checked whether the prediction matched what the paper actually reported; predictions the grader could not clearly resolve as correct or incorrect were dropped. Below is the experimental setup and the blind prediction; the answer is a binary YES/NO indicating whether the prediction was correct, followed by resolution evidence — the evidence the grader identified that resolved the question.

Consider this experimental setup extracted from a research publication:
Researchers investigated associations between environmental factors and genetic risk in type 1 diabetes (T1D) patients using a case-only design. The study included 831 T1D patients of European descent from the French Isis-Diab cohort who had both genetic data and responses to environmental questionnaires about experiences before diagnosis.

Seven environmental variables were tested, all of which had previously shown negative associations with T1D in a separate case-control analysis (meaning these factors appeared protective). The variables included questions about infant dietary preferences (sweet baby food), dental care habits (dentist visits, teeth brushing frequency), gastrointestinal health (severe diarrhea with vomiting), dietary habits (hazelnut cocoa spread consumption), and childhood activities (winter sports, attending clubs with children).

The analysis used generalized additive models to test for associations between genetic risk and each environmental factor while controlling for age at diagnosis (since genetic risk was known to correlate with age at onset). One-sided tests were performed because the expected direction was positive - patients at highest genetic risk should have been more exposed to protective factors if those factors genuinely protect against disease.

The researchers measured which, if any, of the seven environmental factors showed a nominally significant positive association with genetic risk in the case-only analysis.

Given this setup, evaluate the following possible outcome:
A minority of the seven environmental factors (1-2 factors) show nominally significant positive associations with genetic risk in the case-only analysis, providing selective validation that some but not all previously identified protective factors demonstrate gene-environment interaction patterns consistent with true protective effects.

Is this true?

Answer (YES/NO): NO